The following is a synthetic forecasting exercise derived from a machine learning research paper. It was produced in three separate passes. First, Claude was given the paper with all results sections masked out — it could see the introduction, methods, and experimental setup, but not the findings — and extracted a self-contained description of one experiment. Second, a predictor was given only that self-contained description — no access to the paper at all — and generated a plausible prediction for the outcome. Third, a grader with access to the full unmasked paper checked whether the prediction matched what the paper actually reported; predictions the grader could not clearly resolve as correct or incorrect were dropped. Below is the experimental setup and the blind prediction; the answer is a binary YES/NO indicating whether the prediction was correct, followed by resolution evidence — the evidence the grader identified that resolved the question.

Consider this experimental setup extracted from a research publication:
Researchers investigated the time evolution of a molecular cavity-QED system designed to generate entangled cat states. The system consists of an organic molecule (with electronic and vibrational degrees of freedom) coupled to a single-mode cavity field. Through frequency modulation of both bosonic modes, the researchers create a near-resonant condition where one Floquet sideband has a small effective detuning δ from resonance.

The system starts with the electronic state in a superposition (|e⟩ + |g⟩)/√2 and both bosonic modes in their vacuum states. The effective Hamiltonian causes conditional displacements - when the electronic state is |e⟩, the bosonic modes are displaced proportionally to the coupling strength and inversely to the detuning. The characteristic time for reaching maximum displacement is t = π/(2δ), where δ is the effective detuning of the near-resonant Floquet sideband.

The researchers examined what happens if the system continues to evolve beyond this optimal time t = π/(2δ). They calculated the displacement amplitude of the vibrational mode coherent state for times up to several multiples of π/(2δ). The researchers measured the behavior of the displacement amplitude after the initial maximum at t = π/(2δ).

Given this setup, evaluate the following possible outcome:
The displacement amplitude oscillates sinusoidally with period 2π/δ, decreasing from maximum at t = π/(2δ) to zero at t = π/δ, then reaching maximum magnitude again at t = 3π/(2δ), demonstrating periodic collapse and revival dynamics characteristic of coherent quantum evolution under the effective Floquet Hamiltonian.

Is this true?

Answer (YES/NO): NO